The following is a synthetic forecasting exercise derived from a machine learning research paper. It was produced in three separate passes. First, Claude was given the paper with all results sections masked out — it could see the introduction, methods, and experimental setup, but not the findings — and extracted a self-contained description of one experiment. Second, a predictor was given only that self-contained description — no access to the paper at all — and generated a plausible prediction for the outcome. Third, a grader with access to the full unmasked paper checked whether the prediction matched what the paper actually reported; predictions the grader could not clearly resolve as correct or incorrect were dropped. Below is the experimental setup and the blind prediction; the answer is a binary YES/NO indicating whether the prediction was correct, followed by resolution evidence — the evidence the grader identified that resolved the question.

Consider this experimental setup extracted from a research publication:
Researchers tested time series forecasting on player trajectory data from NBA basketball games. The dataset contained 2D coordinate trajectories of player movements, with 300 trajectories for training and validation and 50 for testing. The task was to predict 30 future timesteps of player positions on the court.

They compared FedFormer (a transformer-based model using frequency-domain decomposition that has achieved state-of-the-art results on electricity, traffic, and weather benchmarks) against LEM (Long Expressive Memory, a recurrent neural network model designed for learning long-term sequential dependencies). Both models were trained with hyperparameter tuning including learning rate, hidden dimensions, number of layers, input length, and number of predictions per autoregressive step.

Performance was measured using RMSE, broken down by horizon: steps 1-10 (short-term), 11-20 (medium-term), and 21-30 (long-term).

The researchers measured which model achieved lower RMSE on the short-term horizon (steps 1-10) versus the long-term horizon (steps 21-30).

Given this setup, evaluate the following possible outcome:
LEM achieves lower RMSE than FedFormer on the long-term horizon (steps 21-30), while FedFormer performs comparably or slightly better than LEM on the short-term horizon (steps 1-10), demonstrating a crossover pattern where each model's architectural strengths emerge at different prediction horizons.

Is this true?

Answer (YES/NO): NO